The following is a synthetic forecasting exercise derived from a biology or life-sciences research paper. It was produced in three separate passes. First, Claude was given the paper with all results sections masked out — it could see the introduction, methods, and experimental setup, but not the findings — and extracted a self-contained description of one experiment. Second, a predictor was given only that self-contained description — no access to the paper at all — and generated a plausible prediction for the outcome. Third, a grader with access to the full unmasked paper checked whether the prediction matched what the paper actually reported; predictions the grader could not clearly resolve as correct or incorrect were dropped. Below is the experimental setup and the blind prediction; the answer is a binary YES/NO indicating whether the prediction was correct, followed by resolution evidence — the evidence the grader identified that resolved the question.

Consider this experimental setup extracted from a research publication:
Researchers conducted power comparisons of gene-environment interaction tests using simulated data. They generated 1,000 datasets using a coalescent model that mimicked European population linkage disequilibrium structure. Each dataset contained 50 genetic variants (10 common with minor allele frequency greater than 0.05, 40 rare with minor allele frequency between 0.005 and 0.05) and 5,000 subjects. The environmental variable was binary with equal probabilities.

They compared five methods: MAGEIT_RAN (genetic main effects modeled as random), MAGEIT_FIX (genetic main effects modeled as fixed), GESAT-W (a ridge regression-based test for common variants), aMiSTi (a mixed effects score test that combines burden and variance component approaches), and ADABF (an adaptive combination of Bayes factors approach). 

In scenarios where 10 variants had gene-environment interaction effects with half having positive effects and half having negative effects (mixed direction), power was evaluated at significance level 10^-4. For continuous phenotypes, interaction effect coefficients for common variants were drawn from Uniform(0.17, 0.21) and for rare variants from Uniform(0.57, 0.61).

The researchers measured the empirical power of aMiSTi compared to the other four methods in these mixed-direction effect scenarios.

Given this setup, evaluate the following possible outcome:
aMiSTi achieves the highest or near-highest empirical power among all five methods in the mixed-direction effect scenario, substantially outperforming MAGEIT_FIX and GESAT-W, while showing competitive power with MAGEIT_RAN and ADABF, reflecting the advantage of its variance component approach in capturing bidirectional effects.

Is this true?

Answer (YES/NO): NO